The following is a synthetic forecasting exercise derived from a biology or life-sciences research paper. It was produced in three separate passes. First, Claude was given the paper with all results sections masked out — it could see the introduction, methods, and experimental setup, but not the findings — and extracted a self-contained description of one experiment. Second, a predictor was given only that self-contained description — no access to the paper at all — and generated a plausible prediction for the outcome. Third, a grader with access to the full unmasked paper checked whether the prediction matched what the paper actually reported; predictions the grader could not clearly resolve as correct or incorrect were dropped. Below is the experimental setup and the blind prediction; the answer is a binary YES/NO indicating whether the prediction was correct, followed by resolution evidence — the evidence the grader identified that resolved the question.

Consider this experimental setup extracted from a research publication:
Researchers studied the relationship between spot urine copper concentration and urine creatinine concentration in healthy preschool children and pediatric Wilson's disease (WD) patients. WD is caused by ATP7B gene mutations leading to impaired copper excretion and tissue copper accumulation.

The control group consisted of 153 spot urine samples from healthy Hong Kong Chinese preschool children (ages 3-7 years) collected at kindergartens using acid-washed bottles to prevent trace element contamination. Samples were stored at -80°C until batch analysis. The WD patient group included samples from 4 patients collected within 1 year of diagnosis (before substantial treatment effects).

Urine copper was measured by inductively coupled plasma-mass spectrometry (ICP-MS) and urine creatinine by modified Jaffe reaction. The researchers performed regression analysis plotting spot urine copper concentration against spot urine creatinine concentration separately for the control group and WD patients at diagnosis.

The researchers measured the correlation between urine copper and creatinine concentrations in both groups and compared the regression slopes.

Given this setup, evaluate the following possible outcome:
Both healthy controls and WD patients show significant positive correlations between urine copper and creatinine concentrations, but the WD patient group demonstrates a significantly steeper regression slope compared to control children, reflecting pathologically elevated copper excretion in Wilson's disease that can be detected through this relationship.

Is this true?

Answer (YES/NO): YES